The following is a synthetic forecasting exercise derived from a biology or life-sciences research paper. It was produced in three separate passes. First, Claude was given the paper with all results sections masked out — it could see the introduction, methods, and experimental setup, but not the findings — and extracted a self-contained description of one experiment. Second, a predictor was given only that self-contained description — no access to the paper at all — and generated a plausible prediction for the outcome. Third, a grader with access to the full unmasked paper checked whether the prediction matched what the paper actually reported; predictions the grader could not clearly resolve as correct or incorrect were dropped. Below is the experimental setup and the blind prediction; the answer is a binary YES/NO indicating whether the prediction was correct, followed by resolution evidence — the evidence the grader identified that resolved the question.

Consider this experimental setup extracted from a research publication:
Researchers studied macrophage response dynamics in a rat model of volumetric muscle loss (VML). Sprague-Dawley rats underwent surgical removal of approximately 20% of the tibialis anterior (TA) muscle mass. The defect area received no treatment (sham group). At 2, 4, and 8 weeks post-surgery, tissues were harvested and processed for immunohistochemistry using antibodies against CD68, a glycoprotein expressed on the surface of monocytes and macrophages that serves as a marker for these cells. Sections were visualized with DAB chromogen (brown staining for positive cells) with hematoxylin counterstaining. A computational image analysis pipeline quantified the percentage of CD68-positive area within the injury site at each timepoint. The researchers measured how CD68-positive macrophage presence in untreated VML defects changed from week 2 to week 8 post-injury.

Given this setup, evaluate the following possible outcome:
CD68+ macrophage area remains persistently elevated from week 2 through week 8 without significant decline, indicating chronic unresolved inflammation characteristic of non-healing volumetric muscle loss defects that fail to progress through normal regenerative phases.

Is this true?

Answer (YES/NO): NO